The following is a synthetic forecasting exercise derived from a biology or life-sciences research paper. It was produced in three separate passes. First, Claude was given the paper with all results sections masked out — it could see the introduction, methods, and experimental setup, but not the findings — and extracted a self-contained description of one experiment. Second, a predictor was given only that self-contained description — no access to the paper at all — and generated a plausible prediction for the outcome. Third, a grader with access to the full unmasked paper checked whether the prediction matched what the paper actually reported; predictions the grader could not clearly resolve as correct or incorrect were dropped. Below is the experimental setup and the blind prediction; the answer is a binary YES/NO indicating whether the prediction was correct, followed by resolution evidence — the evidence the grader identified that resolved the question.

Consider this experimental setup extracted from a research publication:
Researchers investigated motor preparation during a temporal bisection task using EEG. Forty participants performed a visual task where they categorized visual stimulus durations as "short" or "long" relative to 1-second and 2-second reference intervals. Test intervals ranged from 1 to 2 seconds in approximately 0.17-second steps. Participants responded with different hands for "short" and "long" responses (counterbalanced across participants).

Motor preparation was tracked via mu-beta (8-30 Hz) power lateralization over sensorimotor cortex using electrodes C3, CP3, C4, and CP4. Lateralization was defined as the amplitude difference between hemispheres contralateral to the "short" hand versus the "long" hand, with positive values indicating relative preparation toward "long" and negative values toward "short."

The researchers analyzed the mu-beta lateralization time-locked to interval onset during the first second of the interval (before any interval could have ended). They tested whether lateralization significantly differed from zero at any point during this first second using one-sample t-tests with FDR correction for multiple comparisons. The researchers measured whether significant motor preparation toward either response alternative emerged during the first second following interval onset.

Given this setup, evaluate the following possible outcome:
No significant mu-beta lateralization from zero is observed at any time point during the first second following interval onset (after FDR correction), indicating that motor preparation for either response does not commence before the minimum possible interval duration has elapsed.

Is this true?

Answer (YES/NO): YES